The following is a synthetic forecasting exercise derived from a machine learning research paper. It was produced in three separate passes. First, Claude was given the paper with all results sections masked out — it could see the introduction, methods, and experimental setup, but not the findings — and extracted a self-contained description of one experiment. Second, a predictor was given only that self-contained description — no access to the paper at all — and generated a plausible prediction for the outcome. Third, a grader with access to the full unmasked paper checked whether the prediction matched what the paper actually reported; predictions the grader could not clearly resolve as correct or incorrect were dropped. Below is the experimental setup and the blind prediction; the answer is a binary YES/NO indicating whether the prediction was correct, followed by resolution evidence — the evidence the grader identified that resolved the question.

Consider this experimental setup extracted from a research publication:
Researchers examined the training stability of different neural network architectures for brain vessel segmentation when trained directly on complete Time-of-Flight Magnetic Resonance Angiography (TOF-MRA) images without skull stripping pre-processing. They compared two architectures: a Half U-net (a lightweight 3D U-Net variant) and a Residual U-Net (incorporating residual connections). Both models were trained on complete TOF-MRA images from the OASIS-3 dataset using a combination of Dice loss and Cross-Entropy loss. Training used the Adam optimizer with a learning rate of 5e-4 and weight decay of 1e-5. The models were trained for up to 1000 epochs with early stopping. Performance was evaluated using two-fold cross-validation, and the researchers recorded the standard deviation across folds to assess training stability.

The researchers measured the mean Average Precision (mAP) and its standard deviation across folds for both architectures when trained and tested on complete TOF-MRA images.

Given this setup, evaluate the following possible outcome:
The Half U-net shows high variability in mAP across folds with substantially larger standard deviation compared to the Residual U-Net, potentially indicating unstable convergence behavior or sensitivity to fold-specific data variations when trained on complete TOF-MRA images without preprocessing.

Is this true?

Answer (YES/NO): YES